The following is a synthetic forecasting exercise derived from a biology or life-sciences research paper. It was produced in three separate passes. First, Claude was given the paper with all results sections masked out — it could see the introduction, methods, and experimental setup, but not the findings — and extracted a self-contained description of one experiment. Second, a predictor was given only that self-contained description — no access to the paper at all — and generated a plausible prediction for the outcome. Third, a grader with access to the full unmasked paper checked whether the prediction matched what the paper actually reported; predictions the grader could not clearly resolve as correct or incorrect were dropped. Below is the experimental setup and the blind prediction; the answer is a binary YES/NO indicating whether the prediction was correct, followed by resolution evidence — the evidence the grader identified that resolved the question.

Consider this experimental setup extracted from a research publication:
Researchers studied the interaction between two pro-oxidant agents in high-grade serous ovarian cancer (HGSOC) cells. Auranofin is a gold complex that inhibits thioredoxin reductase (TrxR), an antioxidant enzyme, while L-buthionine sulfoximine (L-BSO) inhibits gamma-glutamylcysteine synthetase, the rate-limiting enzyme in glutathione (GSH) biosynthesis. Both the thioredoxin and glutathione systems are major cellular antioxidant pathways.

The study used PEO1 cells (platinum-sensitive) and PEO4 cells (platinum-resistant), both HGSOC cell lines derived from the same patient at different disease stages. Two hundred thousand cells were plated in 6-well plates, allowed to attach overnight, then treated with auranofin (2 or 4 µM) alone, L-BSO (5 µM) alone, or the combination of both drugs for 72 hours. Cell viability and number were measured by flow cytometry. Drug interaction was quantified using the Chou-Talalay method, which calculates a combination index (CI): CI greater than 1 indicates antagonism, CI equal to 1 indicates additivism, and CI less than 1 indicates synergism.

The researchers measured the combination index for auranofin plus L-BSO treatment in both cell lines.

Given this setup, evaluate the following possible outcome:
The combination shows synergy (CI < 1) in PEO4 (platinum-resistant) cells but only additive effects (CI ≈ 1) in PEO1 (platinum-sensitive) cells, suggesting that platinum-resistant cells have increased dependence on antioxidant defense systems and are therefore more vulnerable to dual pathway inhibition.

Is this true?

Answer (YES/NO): NO